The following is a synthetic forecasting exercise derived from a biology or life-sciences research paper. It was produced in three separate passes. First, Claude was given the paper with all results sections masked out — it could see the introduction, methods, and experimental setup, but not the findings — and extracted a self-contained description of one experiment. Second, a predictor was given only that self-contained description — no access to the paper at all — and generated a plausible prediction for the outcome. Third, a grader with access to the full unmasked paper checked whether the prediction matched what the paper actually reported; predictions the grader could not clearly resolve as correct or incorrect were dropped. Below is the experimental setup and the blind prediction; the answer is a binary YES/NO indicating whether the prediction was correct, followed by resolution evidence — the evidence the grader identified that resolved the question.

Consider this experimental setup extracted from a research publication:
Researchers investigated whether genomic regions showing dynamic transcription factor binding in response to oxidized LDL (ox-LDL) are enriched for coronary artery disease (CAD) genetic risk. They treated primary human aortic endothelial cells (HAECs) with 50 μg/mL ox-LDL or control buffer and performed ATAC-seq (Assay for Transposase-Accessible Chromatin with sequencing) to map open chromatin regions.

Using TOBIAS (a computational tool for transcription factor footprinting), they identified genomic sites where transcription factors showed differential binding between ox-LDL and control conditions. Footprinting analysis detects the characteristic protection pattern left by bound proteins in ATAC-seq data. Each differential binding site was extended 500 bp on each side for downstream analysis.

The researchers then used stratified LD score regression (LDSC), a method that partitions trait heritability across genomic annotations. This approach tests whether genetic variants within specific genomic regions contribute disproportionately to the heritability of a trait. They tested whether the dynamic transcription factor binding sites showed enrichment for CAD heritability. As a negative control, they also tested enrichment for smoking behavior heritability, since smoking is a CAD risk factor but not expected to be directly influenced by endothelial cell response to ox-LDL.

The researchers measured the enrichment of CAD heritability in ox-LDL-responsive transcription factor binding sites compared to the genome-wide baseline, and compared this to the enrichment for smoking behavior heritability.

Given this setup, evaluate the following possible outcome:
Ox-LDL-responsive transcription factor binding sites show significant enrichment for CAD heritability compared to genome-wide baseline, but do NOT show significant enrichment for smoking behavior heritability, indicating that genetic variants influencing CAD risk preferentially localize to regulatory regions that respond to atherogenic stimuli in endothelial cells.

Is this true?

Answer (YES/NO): YES